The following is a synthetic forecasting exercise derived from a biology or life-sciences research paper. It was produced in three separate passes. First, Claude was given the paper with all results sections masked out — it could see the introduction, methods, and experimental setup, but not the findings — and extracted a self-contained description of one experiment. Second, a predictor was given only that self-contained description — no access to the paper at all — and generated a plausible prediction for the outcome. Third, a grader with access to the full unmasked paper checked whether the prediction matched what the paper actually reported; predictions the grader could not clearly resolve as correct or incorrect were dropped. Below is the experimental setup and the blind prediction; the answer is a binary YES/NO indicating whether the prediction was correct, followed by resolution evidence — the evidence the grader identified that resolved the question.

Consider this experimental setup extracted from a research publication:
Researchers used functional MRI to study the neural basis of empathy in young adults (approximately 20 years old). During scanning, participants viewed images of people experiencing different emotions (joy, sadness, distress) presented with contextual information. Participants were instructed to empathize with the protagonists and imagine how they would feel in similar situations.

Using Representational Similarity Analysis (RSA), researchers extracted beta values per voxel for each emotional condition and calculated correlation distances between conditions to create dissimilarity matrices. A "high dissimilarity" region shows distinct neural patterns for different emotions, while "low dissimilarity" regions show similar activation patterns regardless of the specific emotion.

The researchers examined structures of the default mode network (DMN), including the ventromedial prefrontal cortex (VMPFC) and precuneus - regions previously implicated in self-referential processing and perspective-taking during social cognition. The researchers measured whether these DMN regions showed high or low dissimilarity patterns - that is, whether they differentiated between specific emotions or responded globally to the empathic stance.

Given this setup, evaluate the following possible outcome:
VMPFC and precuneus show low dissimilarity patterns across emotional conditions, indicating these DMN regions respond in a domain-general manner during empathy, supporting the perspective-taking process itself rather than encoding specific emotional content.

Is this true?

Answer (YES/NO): NO